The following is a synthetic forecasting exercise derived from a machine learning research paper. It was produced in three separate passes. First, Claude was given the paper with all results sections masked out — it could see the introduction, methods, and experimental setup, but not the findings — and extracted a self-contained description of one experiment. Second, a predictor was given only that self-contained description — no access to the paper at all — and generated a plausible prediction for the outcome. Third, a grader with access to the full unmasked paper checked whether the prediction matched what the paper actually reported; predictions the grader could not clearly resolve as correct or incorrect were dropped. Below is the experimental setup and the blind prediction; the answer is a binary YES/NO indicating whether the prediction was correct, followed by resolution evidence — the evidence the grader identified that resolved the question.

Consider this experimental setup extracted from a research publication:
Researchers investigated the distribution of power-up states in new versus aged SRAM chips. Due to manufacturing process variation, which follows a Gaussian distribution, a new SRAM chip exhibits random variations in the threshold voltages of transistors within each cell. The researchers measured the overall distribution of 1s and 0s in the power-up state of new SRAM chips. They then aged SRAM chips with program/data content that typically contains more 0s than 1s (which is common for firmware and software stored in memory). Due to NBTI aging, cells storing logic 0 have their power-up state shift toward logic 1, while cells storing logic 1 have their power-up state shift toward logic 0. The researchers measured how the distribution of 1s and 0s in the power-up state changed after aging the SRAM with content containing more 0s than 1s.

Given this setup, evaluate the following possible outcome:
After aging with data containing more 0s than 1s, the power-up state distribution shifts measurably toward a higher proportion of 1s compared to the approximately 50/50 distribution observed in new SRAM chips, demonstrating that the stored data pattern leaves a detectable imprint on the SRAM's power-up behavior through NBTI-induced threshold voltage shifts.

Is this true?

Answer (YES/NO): YES